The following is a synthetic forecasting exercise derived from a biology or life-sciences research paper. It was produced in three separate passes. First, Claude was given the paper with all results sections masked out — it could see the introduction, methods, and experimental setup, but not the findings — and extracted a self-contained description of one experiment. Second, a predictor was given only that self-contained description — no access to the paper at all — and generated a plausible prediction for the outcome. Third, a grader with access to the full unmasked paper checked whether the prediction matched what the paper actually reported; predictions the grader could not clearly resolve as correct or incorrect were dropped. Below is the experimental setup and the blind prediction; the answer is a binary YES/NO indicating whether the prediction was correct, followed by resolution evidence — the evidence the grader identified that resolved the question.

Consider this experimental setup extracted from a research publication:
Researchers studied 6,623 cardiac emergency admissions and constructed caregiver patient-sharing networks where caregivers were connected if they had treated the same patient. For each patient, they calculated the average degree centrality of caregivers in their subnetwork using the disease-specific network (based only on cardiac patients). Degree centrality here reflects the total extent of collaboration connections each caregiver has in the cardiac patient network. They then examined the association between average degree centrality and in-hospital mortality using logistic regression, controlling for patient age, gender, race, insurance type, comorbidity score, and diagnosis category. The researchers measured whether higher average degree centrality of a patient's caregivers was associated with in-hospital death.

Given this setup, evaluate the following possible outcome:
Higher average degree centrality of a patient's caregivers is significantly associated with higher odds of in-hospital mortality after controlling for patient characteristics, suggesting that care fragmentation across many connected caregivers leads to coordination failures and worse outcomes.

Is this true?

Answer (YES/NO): NO